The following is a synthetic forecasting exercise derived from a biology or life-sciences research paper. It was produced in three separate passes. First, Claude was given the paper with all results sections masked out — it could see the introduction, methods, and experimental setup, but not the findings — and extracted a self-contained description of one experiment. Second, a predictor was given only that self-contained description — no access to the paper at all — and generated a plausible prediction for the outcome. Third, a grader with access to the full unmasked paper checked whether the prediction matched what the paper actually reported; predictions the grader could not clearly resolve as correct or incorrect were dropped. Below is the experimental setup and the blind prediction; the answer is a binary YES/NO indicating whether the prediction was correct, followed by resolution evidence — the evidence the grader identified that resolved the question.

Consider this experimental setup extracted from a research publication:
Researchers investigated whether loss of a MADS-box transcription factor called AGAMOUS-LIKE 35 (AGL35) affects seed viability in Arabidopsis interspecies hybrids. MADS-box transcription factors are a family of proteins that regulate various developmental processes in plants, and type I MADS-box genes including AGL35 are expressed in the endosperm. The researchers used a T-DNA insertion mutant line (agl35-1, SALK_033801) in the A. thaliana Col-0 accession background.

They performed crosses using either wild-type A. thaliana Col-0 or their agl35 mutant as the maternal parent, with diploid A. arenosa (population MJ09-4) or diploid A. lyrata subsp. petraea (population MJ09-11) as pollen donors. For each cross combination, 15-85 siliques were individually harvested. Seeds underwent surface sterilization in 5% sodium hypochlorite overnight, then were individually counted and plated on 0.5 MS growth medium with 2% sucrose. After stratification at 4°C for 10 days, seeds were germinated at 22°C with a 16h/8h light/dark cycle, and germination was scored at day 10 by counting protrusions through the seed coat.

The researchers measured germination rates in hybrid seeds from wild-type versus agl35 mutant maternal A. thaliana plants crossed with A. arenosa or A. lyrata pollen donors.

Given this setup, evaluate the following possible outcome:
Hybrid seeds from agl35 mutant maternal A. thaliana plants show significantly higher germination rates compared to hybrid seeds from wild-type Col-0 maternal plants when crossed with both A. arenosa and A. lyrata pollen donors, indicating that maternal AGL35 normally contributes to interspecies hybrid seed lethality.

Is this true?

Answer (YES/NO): NO